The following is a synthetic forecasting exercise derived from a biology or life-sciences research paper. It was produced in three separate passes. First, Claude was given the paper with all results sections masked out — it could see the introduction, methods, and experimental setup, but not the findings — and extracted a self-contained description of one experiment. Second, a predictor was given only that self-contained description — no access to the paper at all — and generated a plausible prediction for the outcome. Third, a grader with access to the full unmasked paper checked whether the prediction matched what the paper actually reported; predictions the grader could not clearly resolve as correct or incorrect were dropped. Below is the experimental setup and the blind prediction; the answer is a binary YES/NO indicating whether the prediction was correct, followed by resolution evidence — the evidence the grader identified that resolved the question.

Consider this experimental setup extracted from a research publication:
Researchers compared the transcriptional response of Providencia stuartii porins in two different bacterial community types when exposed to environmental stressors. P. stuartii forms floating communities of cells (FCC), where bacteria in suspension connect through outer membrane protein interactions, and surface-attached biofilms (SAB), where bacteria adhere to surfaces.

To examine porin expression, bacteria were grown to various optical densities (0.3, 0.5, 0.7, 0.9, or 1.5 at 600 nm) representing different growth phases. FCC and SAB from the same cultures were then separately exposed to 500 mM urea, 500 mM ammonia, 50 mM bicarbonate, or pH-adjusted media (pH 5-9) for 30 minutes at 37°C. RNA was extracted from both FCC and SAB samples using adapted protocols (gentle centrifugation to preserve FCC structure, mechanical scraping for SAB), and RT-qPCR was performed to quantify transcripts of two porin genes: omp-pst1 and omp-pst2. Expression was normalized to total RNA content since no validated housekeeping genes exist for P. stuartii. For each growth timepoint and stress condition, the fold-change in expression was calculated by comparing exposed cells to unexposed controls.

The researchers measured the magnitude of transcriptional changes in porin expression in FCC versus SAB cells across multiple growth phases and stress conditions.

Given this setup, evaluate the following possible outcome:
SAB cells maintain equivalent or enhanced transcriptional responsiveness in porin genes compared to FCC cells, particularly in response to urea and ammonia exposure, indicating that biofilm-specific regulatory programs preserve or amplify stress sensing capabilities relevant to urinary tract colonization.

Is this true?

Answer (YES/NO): NO